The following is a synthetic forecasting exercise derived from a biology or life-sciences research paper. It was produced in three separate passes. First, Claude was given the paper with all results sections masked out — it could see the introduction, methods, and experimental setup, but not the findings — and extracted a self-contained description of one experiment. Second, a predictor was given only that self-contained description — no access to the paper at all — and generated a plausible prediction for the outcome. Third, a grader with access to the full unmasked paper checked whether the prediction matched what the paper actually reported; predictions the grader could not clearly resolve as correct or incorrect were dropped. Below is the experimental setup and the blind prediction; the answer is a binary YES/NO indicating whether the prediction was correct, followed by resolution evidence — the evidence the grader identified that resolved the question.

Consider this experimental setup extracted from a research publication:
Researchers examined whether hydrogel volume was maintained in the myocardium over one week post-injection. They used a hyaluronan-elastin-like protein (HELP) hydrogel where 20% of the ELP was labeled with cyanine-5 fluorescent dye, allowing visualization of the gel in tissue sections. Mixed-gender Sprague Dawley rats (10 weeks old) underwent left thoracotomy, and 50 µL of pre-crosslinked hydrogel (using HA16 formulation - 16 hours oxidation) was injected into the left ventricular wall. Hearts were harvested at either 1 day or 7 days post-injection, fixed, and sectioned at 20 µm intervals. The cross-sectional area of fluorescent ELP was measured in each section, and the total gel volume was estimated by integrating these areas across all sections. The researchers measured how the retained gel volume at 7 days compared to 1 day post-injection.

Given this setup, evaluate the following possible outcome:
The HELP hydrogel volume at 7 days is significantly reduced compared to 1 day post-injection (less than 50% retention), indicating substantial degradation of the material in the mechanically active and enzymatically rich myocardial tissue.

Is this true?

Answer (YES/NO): NO